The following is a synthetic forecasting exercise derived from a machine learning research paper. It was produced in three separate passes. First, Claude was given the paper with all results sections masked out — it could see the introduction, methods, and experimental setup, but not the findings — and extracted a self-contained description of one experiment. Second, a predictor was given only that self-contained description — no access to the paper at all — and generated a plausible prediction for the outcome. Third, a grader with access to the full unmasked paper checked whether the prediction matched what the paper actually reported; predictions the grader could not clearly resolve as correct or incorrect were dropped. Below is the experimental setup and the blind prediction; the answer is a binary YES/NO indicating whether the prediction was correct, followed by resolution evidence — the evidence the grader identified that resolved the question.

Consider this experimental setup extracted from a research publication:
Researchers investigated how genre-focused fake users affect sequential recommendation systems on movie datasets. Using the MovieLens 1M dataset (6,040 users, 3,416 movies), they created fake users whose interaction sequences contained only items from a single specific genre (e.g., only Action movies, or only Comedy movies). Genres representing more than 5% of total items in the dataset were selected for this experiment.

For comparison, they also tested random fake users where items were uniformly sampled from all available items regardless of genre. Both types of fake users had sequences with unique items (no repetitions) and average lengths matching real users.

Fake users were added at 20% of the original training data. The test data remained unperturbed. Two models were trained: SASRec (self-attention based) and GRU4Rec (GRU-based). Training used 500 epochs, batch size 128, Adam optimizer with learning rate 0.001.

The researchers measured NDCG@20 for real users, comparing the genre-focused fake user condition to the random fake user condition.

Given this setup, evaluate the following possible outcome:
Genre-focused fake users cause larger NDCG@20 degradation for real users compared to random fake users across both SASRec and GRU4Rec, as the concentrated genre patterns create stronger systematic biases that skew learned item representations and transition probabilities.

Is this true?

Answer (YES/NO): NO